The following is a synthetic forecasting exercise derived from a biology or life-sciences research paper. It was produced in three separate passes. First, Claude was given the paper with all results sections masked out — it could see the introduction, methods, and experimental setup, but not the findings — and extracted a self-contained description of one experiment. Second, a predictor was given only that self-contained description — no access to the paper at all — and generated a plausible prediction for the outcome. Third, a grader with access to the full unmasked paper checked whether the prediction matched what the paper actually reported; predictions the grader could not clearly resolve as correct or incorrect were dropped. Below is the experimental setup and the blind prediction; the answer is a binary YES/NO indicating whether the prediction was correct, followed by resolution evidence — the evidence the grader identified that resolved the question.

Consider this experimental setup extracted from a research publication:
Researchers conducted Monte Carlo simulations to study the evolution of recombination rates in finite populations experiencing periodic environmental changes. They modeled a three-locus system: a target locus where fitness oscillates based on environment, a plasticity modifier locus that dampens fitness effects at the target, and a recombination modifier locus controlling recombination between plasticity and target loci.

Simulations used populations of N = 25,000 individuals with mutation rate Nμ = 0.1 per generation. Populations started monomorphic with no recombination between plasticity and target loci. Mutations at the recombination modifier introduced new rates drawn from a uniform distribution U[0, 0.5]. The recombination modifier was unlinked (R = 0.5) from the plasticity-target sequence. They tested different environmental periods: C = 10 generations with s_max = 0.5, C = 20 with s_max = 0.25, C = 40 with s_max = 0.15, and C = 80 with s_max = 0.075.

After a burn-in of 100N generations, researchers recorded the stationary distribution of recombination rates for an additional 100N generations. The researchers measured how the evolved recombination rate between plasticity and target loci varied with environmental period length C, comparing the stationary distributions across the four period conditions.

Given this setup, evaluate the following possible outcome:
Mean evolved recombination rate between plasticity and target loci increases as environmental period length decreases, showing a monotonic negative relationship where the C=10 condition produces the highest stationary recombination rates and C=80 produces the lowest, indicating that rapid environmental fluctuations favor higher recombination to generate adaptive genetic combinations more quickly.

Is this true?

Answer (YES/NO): YES